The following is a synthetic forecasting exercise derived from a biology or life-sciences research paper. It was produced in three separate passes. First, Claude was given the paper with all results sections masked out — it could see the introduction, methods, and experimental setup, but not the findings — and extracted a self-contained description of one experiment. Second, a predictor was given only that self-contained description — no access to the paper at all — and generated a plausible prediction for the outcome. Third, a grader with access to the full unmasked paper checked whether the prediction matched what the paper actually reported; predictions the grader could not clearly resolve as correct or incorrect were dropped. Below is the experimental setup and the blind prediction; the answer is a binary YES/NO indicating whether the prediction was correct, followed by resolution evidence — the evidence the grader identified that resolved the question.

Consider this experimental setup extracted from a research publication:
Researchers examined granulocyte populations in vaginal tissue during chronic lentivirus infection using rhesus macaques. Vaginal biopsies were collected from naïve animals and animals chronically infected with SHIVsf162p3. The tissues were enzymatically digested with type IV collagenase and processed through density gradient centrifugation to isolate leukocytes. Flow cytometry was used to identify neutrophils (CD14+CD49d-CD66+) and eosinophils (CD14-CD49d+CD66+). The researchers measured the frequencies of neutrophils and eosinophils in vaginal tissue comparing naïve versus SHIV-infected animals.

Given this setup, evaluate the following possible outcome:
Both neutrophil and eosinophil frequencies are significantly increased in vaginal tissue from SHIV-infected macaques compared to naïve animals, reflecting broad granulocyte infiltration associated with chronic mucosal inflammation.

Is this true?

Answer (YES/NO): NO